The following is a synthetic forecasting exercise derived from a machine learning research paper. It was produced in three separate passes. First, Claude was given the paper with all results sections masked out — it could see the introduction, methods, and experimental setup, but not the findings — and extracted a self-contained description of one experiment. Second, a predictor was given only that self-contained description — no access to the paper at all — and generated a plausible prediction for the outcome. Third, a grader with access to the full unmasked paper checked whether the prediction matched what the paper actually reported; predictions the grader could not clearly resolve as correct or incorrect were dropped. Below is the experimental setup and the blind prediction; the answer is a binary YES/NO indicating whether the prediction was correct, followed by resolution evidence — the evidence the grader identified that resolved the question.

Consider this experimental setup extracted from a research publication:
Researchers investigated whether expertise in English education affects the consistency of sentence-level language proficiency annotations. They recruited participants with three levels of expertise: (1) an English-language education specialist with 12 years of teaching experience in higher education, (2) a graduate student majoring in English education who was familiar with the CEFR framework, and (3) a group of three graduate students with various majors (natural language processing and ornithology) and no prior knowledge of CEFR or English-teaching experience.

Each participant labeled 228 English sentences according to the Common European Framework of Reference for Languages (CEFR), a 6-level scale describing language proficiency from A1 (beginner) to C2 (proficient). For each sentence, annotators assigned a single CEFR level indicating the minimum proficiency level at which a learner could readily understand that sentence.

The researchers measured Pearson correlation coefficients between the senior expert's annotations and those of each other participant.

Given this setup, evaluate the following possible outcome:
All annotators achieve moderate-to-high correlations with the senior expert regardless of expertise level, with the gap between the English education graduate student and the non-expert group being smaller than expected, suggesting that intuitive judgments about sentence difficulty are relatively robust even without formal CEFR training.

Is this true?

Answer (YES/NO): NO